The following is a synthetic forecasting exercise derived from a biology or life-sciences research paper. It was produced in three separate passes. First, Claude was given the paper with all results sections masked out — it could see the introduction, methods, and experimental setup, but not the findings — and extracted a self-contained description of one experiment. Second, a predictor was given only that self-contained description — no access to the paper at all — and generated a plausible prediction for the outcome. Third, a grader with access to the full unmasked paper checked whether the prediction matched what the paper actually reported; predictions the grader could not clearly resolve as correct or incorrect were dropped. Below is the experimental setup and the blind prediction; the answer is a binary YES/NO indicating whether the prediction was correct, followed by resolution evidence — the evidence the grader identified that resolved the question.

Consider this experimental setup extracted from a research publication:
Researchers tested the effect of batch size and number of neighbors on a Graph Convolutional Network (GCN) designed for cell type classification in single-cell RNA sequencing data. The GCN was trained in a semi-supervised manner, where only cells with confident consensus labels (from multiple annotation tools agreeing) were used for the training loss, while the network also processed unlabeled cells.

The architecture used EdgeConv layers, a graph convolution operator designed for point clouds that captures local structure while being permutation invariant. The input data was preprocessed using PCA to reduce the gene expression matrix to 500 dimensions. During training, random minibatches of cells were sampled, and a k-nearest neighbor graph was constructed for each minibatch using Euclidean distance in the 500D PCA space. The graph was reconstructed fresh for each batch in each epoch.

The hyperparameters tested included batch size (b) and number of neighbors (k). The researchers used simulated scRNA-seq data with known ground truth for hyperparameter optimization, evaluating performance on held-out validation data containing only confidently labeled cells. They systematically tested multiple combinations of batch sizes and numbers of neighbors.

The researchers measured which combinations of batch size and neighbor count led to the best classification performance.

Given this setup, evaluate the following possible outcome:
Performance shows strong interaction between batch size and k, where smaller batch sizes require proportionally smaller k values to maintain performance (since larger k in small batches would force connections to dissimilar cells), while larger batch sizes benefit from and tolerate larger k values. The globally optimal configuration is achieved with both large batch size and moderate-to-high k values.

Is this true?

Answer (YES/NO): NO